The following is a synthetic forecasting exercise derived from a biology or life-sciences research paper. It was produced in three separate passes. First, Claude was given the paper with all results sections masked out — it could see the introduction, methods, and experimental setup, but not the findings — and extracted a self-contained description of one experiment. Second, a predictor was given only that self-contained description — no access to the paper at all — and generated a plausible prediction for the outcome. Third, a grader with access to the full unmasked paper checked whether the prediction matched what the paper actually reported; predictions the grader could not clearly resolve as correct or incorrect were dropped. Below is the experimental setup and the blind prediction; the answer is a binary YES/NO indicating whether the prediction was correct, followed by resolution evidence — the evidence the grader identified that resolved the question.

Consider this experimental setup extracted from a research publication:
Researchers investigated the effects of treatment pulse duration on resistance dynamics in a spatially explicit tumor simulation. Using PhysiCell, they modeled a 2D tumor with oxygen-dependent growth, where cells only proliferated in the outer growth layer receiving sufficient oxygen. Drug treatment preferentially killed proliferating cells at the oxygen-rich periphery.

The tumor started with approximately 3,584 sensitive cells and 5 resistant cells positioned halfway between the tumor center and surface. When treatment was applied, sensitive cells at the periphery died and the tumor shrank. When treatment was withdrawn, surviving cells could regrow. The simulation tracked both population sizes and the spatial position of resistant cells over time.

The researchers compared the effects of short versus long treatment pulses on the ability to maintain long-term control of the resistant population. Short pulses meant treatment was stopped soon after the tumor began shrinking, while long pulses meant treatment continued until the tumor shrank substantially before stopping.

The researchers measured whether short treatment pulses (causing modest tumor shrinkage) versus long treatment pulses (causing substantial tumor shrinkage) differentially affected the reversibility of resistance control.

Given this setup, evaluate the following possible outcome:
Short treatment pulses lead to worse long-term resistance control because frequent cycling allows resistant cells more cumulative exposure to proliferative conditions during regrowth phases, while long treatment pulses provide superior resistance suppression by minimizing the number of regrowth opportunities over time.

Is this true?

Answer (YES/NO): NO